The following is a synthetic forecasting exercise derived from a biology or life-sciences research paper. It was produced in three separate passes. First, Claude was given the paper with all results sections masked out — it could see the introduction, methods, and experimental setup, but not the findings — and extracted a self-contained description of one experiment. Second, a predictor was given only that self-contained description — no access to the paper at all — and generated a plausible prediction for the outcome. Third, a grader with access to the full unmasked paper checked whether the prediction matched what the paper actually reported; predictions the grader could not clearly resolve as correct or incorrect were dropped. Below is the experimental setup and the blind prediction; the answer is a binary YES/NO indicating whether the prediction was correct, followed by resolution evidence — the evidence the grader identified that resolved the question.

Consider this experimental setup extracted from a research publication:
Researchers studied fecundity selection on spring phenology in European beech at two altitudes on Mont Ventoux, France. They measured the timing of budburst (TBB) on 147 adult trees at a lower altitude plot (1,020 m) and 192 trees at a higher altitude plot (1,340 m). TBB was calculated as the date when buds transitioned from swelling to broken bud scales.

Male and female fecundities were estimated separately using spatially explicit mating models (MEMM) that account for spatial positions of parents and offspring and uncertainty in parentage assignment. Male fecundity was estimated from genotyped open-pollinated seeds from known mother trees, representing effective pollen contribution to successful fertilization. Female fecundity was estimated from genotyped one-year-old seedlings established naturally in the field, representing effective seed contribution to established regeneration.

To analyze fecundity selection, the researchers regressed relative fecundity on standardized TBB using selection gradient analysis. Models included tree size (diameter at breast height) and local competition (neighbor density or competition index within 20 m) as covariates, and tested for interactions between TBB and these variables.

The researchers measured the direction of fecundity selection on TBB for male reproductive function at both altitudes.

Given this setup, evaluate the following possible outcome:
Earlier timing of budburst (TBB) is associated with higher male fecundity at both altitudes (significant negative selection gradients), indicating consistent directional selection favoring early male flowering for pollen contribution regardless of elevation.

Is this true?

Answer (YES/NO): NO